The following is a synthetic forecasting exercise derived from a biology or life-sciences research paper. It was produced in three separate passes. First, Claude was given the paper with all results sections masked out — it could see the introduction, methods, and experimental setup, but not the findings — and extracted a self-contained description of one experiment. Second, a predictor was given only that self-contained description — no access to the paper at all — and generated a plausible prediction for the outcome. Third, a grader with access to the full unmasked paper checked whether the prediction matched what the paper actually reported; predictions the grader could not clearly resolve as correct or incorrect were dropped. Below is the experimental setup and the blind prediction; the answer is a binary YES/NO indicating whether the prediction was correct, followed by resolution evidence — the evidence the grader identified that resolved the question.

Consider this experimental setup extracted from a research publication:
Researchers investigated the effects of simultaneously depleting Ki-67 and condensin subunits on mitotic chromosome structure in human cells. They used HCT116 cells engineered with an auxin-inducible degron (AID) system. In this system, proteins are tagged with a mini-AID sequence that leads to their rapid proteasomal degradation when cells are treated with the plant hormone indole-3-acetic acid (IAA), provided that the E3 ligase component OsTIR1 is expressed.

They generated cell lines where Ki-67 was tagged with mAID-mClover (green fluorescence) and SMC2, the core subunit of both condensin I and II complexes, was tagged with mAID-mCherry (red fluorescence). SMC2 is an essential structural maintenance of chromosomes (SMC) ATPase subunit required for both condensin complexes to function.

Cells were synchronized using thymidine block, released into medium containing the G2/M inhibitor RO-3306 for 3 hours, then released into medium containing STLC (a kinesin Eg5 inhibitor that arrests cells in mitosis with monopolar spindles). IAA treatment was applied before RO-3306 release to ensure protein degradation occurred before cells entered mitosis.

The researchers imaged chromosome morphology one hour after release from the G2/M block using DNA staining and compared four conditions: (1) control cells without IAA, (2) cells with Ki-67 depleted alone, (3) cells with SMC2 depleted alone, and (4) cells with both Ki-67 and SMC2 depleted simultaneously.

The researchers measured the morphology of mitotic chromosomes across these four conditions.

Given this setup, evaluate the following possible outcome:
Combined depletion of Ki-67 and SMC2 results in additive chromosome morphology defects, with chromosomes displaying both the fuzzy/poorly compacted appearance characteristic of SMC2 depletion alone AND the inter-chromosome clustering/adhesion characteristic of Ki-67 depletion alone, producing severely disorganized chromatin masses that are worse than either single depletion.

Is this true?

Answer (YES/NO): NO